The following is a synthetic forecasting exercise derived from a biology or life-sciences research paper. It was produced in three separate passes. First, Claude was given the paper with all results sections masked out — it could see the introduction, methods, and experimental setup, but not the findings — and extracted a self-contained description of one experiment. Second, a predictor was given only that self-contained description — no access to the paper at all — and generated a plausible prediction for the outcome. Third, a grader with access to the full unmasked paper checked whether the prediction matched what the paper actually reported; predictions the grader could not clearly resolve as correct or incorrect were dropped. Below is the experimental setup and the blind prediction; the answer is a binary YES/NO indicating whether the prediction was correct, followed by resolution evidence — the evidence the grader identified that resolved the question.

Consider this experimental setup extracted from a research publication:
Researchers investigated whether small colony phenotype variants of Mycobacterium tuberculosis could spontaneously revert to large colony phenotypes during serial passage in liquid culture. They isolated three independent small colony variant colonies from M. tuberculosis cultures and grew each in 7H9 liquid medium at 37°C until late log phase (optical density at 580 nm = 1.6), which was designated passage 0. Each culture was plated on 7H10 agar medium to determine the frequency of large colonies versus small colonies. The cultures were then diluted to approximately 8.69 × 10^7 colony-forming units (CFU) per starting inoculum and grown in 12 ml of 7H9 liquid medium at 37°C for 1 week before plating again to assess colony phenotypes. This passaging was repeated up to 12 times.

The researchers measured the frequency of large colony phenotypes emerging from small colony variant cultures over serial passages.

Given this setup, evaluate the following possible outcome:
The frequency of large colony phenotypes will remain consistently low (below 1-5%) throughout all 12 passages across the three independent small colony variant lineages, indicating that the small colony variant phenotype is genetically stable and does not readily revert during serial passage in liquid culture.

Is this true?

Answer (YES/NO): NO